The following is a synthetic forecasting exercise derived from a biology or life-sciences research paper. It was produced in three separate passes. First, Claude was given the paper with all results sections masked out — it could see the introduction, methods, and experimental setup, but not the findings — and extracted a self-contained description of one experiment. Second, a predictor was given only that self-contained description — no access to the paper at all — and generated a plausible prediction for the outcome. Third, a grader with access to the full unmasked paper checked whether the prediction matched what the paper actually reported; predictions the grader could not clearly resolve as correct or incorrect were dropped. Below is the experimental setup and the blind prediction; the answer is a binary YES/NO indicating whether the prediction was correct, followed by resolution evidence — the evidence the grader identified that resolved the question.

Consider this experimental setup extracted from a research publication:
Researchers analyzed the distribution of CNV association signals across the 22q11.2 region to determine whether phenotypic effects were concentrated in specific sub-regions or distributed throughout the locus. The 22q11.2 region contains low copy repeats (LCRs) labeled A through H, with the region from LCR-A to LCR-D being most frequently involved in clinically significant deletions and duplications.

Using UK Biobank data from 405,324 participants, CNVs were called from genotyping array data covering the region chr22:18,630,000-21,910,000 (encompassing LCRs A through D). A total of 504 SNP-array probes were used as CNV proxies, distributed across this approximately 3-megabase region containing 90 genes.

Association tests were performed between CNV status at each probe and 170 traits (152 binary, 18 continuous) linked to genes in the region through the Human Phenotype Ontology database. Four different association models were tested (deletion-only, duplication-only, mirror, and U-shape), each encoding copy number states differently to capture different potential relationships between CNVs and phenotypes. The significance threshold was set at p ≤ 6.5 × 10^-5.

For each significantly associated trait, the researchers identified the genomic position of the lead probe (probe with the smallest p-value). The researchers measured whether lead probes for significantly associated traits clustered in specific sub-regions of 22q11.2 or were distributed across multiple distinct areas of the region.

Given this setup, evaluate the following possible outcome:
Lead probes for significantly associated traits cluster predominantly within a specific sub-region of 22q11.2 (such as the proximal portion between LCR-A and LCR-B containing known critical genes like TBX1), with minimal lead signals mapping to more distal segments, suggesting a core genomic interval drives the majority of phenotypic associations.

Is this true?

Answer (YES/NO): NO